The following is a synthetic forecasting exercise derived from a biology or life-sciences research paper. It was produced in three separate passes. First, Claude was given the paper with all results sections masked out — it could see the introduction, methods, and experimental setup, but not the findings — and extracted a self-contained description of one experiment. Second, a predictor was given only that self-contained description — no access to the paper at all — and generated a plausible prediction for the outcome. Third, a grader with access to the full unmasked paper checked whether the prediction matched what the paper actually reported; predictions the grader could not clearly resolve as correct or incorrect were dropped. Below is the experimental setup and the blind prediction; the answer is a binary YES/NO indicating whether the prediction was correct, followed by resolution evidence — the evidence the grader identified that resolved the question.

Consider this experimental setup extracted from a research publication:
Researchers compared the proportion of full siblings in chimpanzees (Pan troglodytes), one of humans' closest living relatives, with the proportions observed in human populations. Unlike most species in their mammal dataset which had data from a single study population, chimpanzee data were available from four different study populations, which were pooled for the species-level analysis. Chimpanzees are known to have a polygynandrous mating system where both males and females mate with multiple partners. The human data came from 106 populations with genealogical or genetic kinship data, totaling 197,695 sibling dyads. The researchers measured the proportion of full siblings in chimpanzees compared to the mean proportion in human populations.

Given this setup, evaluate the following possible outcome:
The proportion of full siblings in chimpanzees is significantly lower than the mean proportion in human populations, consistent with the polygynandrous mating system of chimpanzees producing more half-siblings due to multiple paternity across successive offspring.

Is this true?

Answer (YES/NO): YES